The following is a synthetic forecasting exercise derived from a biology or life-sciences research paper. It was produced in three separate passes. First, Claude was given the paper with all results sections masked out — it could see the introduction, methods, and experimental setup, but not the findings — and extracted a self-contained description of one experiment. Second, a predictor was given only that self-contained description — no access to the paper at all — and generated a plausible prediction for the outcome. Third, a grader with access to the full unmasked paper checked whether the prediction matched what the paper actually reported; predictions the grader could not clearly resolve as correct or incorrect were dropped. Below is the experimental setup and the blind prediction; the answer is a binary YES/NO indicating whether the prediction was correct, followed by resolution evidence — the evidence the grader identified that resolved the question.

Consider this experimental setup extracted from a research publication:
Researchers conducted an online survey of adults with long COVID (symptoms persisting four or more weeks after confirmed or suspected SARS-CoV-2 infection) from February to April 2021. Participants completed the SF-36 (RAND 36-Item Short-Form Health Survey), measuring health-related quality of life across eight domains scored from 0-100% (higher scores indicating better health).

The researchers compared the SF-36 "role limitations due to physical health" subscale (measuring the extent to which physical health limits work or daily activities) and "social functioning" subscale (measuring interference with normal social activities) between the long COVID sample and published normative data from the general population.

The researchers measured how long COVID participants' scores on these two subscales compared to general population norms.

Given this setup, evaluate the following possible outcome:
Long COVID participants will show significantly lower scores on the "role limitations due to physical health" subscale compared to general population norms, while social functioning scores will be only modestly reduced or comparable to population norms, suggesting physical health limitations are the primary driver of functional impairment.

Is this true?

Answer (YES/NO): NO